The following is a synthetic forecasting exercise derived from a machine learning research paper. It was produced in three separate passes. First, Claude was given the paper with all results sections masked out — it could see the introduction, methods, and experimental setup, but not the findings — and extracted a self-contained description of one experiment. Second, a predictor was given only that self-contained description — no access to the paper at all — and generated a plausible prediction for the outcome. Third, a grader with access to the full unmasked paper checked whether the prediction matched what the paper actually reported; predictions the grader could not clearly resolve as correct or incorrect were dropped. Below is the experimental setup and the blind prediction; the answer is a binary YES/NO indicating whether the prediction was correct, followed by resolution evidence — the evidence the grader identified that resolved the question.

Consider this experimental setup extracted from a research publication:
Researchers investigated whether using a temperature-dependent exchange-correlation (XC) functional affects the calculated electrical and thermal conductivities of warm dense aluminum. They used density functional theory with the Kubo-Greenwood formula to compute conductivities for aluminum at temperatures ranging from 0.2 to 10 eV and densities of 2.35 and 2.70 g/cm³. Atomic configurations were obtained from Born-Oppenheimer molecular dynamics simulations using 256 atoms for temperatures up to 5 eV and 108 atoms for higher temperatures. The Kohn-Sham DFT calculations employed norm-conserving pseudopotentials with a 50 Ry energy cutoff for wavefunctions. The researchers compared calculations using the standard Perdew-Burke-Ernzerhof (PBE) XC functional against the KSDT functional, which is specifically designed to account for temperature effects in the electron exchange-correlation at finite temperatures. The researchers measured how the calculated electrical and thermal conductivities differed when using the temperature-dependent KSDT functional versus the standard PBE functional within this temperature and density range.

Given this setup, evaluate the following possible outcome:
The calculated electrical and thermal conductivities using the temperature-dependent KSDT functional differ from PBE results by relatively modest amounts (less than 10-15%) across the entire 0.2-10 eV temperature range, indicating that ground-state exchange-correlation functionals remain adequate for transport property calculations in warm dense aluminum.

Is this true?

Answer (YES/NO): YES